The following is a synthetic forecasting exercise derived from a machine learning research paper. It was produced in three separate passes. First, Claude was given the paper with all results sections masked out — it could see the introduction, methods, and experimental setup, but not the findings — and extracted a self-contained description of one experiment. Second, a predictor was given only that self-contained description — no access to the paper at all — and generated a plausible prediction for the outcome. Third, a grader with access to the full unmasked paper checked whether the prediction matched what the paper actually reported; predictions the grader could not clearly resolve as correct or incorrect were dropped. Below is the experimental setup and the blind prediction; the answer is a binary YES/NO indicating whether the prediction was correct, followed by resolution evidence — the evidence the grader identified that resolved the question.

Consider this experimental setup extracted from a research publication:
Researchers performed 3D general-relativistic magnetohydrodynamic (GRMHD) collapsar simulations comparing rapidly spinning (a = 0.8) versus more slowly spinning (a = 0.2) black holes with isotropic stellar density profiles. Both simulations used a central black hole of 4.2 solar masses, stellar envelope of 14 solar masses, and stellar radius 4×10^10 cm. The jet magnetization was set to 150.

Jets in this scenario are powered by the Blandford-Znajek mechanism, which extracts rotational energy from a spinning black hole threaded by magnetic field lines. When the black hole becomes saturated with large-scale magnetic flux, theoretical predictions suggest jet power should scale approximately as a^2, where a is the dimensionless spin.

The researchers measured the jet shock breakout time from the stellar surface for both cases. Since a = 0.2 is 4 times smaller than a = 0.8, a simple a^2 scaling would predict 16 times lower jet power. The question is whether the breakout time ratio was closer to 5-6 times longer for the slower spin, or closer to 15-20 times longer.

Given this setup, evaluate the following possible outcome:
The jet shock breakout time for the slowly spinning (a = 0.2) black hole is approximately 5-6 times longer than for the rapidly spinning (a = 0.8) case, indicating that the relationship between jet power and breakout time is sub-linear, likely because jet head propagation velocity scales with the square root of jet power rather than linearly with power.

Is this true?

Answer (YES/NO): YES